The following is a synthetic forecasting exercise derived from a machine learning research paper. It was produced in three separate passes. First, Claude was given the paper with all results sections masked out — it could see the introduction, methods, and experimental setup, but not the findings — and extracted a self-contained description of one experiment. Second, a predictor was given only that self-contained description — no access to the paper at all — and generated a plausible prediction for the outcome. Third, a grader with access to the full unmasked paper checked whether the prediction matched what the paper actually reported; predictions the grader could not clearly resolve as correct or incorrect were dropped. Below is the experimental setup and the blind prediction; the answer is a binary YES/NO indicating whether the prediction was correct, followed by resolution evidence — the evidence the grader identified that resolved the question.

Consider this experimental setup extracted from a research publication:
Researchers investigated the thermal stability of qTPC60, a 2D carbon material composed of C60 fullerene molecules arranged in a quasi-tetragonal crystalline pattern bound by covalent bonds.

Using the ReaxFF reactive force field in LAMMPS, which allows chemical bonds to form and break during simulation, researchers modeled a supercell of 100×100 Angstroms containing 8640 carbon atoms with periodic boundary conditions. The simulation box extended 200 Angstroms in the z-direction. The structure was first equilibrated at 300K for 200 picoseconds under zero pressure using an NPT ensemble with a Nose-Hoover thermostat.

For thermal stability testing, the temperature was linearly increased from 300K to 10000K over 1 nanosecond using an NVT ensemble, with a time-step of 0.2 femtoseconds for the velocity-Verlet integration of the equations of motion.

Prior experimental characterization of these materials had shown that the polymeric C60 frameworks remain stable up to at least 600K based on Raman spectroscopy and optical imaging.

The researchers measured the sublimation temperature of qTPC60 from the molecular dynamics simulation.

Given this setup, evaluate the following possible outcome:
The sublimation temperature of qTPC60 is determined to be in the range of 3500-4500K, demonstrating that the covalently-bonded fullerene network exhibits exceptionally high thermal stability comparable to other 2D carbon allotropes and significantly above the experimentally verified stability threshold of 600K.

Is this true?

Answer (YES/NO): YES